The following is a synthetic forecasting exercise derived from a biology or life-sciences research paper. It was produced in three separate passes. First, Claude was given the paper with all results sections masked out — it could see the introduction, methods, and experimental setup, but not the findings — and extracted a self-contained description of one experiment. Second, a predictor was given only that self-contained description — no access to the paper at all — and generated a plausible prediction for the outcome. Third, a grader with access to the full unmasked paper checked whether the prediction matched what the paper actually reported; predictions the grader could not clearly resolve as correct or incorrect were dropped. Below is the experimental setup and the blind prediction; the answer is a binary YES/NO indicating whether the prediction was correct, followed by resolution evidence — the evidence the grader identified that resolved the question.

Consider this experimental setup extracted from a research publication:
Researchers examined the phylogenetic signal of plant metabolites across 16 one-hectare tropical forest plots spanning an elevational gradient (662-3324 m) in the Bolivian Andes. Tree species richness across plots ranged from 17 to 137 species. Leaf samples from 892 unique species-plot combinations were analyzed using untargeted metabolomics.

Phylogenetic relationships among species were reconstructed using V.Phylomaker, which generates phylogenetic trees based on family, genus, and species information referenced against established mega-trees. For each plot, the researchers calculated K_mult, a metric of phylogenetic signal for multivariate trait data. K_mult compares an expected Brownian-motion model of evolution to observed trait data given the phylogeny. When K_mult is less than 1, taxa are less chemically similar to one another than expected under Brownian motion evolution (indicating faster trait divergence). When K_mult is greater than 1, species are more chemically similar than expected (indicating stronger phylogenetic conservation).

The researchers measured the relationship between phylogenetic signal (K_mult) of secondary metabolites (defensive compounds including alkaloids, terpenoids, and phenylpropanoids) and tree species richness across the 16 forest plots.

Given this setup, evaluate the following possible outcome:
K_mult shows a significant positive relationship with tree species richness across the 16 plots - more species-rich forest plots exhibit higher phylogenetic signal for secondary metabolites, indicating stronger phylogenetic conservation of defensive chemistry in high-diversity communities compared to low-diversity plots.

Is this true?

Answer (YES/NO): NO